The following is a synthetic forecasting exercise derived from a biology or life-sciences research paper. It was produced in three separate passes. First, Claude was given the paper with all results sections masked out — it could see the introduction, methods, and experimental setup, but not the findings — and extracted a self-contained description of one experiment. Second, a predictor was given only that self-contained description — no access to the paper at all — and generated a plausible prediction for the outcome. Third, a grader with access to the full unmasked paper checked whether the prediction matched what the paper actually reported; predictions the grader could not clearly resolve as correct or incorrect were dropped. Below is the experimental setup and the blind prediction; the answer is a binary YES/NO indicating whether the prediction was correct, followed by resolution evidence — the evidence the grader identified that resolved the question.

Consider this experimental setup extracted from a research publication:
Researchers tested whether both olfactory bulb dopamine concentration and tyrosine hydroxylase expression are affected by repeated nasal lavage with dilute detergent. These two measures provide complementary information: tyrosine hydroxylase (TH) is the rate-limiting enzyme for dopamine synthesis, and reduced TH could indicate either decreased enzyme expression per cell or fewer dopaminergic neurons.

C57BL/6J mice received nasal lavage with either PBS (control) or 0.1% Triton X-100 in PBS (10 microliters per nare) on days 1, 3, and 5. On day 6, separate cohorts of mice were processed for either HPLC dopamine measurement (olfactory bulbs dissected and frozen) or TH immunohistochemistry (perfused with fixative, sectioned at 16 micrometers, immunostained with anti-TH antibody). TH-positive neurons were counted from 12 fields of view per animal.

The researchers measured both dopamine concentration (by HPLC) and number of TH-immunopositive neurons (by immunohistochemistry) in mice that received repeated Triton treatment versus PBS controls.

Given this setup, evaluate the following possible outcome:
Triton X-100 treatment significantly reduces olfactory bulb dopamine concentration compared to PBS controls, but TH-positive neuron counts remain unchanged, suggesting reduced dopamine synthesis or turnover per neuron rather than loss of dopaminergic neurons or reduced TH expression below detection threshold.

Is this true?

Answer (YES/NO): NO